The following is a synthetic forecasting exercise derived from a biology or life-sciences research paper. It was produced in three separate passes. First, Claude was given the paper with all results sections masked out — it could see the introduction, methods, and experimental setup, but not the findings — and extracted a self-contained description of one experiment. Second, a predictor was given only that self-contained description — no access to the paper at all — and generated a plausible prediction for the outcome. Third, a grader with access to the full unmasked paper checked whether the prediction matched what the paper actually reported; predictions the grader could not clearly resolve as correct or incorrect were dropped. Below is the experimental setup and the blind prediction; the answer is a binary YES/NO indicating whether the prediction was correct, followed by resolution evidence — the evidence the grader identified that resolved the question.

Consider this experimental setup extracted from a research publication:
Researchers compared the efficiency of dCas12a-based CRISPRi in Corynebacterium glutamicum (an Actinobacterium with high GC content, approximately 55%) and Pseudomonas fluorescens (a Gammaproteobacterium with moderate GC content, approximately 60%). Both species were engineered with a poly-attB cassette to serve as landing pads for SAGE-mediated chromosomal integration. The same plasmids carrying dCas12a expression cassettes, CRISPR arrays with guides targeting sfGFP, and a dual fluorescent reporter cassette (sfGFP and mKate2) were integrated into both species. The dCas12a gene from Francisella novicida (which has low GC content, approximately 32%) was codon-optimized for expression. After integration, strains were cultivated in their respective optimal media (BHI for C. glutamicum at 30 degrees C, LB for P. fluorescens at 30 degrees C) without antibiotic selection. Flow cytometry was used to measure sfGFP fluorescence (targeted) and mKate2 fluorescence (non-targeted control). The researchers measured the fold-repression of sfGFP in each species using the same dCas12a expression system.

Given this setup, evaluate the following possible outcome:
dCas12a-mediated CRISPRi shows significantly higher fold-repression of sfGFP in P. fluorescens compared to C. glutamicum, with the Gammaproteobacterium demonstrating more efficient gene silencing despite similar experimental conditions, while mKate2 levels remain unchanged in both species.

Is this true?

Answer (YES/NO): NO